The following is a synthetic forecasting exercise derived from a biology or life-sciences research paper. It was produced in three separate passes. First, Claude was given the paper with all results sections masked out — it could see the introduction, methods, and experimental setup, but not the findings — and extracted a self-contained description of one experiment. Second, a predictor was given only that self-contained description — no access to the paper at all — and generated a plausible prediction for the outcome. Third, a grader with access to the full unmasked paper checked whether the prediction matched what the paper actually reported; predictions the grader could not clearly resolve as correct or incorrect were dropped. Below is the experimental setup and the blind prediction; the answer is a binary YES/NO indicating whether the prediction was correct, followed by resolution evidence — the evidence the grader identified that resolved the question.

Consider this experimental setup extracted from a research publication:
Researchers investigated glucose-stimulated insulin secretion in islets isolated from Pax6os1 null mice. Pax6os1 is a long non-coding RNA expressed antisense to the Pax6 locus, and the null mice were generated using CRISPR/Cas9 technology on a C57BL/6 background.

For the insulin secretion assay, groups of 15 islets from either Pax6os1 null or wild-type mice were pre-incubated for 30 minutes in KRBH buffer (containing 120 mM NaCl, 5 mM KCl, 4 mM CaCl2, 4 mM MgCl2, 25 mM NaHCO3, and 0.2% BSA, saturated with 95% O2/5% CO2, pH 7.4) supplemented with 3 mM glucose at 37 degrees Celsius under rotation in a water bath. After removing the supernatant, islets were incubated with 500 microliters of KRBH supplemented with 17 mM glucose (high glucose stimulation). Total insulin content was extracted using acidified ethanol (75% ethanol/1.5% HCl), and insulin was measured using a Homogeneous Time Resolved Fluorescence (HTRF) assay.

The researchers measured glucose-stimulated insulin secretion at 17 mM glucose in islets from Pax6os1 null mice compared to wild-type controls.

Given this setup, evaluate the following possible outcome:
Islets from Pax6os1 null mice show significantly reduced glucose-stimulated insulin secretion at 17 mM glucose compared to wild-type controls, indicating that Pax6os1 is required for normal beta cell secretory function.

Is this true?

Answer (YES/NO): NO